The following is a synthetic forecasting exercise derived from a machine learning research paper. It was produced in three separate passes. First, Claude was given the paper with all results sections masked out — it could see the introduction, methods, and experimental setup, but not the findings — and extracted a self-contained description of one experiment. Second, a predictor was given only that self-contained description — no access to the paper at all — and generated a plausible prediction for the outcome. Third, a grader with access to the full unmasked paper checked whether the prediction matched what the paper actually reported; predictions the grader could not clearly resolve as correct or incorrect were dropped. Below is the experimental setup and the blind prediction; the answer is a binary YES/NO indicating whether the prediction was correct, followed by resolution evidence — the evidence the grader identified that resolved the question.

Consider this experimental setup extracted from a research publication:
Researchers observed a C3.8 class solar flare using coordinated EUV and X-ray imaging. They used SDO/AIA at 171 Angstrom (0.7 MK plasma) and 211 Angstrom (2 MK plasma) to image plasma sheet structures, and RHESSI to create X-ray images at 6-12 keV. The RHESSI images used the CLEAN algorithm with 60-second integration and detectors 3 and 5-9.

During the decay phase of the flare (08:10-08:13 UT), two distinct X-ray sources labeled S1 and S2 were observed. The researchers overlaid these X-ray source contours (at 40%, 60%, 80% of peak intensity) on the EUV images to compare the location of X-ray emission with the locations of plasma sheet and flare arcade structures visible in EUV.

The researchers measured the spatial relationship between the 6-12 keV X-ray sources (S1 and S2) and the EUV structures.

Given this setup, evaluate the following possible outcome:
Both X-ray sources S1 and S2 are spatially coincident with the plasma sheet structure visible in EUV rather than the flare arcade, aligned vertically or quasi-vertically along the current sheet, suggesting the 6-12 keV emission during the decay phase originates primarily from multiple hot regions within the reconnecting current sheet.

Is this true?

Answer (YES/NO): NO